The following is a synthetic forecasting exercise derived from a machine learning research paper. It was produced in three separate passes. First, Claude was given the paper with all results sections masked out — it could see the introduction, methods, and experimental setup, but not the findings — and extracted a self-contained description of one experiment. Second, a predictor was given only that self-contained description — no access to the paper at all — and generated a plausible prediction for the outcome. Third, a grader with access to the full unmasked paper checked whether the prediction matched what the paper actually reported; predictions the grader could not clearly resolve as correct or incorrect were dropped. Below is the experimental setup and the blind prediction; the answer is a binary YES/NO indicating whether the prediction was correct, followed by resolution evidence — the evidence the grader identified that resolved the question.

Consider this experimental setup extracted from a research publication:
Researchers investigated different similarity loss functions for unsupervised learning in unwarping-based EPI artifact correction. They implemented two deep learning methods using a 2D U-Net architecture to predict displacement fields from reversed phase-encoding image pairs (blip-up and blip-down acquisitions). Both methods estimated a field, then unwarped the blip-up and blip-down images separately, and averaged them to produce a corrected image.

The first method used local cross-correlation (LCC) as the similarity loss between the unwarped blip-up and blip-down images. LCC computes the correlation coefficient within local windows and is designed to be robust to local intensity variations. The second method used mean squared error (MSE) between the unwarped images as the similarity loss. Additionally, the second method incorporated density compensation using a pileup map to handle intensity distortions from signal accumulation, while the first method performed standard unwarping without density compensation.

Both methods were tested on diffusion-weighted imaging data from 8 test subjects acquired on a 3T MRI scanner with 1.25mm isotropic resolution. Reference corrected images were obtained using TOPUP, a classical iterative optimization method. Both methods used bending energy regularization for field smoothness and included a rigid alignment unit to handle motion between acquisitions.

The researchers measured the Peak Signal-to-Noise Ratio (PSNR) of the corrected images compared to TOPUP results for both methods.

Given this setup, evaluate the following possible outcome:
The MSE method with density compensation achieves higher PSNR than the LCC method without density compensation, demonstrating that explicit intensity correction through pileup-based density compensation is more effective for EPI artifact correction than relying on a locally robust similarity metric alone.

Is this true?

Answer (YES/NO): NO